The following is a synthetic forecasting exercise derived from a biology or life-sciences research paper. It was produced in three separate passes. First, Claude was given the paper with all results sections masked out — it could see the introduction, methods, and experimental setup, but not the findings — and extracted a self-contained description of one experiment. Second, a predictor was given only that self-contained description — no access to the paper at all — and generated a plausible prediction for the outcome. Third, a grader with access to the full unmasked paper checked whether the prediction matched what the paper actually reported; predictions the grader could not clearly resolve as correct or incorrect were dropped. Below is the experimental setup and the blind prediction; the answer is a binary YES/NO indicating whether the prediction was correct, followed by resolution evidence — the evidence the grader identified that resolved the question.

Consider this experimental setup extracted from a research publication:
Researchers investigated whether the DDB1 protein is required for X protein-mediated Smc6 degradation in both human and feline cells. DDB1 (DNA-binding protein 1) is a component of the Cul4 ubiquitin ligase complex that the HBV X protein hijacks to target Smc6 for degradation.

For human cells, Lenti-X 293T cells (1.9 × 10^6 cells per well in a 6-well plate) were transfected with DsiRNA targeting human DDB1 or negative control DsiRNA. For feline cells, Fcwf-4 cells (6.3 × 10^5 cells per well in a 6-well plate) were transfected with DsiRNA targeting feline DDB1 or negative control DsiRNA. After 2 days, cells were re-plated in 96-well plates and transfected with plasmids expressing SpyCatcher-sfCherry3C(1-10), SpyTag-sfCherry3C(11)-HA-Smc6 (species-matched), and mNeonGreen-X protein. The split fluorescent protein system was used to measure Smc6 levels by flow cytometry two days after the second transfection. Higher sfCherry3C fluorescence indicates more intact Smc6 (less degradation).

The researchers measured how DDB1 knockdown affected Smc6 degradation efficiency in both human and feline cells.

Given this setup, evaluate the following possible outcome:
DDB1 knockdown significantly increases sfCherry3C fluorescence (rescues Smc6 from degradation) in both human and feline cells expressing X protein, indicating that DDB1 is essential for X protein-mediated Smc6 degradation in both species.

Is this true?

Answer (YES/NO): NO